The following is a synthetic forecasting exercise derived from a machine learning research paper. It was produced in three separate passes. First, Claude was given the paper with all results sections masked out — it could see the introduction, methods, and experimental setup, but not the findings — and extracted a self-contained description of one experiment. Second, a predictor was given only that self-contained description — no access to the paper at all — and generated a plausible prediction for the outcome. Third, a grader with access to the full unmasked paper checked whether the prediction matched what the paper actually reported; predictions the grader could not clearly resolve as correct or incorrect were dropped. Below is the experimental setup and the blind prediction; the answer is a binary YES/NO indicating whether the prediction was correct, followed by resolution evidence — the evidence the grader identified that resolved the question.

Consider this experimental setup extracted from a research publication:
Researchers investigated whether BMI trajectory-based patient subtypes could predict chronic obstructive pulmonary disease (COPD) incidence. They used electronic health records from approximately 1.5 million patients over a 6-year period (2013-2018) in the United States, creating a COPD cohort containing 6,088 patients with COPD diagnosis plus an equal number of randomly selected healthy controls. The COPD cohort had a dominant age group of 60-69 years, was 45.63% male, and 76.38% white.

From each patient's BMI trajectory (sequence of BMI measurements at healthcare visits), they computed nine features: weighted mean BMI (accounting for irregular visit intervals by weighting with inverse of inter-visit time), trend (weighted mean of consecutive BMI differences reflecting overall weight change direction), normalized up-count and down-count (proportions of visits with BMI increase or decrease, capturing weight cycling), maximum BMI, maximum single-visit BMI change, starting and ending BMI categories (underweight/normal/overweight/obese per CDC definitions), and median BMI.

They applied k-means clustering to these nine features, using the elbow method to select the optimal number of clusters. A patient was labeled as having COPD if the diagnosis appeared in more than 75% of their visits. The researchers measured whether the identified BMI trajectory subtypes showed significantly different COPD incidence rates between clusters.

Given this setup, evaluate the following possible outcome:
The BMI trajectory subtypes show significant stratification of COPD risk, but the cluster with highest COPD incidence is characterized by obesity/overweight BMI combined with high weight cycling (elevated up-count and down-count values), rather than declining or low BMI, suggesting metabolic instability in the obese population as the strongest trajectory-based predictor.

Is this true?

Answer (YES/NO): NO